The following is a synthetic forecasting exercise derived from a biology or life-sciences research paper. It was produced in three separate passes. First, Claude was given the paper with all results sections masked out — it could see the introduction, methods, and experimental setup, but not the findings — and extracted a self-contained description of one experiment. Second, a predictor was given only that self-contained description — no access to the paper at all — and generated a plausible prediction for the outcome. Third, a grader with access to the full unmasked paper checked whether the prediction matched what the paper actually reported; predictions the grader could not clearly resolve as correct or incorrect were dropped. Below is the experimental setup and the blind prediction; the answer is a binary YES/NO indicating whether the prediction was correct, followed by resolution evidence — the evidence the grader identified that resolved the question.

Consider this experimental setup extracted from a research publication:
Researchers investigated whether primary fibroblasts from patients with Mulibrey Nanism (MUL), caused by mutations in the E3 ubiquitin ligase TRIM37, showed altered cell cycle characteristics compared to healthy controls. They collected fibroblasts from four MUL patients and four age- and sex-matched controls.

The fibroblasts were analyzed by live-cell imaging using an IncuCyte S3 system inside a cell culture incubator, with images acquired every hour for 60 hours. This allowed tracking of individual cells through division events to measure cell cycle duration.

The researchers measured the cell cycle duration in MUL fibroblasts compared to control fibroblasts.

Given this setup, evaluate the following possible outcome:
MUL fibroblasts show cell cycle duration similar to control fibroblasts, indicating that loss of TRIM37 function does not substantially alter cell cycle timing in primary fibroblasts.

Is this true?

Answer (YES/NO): YES